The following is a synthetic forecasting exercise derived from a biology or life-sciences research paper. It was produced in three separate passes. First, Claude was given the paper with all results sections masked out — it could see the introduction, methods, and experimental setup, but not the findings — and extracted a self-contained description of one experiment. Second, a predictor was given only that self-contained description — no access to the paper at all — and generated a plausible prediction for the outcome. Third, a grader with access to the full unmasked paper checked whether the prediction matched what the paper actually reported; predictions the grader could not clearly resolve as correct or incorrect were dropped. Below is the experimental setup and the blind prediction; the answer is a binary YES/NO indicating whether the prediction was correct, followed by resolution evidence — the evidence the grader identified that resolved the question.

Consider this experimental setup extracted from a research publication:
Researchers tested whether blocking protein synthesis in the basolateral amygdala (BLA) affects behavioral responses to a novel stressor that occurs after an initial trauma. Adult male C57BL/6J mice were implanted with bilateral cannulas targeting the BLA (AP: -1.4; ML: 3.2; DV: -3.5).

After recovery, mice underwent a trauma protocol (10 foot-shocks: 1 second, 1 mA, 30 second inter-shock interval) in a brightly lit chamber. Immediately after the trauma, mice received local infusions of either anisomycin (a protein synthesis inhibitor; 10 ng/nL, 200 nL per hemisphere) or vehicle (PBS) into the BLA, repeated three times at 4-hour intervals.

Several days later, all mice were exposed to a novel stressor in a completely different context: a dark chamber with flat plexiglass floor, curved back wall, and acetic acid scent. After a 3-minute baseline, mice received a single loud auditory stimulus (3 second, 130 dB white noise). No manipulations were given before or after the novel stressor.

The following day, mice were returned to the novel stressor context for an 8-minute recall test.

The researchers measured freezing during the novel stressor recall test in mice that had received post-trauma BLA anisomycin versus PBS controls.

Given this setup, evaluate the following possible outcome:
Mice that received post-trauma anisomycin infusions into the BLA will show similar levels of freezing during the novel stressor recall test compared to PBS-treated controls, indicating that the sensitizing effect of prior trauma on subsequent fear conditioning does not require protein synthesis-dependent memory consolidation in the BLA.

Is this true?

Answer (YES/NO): NO